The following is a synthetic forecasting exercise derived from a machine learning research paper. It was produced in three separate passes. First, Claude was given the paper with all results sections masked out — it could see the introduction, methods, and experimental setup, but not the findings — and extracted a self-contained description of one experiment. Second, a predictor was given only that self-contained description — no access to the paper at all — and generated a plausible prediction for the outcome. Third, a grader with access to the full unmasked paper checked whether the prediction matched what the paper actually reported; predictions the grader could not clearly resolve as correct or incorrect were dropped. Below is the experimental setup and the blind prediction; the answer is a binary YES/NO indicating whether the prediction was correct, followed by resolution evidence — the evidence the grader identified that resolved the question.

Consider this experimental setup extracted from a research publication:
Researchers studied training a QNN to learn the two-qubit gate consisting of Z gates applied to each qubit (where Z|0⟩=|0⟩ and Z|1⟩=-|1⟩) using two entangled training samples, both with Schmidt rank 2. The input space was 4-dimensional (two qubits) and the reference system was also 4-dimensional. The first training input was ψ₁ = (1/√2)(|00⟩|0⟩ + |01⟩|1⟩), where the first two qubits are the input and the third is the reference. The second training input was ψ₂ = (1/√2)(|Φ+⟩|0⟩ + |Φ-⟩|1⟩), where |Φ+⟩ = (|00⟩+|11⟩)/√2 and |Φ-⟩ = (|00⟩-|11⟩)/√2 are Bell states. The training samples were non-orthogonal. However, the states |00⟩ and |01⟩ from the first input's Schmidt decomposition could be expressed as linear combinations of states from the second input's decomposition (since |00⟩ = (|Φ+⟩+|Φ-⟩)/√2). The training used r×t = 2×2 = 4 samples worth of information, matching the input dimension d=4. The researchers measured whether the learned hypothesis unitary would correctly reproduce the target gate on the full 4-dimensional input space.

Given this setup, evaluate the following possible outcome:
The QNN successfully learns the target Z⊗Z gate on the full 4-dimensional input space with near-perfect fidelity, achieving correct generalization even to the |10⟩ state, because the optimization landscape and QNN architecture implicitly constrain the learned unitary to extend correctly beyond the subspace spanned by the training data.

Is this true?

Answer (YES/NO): NO